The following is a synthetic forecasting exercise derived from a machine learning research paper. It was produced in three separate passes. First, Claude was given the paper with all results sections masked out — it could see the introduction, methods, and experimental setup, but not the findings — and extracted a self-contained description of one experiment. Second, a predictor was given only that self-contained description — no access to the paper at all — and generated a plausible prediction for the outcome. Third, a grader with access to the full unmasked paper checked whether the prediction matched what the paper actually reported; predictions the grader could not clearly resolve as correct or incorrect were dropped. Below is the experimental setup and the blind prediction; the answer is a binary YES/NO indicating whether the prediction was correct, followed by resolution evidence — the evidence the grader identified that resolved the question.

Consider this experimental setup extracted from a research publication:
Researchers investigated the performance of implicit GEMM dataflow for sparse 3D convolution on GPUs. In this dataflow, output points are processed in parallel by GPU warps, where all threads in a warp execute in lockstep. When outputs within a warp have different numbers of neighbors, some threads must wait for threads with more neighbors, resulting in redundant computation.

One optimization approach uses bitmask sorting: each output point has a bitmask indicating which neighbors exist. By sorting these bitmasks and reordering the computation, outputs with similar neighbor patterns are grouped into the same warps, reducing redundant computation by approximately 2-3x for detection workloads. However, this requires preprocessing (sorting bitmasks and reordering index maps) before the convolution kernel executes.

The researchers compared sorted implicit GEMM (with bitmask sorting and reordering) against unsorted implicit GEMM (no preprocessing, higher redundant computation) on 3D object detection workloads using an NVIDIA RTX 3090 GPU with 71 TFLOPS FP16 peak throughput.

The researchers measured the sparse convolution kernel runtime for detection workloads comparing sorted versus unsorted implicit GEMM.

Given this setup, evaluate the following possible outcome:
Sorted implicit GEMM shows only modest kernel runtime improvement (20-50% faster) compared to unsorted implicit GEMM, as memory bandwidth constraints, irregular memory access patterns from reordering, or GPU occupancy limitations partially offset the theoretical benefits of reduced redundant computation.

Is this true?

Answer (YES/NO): NO